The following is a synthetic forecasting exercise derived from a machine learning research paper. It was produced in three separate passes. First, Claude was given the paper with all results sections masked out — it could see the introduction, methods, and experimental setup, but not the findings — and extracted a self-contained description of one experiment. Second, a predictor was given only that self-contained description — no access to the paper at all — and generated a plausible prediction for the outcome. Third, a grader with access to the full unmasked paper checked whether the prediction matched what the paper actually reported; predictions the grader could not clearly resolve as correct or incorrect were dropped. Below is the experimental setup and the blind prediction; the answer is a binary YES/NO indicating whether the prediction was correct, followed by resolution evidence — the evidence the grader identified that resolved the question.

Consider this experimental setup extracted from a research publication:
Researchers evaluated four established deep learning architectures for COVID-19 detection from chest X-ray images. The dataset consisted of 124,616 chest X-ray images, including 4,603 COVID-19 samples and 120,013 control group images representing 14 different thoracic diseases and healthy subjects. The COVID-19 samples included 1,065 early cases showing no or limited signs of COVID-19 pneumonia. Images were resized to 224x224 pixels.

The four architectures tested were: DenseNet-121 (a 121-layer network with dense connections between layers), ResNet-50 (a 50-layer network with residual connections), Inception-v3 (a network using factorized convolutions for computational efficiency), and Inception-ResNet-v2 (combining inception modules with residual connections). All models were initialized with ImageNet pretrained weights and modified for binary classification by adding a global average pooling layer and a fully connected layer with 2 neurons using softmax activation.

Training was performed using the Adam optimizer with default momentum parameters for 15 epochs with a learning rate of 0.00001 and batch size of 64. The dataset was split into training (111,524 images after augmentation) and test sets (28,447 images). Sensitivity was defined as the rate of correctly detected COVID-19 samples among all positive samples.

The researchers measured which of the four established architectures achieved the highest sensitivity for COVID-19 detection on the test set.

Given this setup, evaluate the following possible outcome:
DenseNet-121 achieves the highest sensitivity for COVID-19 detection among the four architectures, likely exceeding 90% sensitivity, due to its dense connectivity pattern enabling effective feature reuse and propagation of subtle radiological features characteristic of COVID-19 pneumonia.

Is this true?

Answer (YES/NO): YES